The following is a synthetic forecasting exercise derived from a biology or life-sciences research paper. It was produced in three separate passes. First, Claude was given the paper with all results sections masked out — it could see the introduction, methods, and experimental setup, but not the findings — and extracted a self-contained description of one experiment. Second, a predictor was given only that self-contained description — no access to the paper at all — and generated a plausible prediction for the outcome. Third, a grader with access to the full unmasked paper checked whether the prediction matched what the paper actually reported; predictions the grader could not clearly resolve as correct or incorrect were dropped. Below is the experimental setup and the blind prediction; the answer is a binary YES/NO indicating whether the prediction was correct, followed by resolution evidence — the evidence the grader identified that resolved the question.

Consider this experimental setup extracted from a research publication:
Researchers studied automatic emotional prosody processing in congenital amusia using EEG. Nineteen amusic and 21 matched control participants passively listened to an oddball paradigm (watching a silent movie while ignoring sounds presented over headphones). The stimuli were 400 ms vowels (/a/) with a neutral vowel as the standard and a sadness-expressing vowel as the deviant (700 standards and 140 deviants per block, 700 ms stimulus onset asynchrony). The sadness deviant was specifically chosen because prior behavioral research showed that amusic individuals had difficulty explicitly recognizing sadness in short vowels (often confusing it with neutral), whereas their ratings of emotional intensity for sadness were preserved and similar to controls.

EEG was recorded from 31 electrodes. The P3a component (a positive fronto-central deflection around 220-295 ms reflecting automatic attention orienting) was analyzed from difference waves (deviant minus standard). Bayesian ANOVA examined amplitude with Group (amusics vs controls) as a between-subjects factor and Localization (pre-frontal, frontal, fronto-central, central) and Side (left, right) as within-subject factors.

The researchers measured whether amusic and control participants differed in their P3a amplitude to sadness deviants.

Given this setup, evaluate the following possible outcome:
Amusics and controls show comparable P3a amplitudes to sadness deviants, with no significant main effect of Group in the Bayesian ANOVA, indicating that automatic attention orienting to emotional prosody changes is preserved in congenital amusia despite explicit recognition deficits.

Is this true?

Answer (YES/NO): NO